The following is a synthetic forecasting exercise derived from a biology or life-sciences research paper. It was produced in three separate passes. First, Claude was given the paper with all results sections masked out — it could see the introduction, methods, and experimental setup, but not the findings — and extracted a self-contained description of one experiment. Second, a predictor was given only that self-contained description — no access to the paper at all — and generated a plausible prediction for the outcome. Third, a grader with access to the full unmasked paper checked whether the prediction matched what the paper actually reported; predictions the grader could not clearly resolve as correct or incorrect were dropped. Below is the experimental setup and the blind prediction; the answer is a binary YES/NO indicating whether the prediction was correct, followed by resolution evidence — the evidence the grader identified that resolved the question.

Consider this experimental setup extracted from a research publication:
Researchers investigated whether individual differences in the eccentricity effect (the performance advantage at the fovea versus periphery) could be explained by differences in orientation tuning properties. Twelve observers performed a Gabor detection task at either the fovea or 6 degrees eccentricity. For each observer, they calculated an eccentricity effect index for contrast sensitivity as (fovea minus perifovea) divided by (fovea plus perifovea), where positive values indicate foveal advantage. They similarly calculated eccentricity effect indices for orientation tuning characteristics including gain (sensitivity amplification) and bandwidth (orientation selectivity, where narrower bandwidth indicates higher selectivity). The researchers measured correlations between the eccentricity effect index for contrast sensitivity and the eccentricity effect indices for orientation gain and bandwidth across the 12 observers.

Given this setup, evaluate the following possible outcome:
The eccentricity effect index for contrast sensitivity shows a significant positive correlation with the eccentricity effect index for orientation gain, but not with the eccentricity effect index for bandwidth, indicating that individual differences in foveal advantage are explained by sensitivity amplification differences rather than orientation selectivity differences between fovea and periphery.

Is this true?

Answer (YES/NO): NO